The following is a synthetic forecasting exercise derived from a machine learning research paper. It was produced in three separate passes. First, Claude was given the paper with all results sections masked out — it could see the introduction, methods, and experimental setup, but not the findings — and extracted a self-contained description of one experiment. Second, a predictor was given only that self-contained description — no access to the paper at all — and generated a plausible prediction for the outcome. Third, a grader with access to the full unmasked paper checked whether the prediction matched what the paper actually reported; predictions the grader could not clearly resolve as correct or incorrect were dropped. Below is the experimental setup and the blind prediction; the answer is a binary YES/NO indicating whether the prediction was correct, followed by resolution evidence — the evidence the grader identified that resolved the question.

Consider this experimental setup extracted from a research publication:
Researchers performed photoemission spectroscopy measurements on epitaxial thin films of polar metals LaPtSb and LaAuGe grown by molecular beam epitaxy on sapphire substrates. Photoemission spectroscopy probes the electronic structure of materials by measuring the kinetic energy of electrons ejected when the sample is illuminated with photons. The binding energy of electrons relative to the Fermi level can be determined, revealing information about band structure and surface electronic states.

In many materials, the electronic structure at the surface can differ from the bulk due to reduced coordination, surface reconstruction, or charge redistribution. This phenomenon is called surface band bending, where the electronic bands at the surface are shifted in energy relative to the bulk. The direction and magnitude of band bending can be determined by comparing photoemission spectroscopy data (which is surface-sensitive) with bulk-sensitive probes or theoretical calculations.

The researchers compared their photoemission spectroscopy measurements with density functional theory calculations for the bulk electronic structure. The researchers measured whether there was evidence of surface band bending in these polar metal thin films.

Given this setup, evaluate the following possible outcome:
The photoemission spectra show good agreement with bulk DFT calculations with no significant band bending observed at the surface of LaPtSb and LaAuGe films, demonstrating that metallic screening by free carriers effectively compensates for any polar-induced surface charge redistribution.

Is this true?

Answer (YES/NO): NO